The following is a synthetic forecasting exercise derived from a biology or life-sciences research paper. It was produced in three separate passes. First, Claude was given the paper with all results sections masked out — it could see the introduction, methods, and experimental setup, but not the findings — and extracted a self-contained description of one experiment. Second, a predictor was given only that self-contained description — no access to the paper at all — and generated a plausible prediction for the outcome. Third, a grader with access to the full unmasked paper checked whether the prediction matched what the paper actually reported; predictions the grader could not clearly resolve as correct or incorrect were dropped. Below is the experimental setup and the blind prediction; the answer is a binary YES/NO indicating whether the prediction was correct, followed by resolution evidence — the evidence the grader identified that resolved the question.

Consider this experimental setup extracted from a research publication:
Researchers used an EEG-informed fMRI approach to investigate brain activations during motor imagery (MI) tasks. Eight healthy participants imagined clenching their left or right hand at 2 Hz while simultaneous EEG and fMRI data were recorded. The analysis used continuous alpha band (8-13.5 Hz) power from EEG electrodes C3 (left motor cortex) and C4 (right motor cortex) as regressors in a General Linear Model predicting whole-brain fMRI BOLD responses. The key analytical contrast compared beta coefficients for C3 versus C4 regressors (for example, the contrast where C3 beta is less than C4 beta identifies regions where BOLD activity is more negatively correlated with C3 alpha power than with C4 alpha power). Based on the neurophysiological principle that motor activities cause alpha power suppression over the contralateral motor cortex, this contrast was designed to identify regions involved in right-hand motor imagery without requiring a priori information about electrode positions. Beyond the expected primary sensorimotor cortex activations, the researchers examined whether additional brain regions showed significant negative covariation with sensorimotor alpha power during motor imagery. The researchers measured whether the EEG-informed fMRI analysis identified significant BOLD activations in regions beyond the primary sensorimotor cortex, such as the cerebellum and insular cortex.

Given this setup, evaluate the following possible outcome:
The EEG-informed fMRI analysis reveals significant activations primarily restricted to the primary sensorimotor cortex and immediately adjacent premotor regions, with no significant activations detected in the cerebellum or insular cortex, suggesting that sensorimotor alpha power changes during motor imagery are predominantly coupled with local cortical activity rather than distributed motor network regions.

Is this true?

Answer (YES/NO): NO